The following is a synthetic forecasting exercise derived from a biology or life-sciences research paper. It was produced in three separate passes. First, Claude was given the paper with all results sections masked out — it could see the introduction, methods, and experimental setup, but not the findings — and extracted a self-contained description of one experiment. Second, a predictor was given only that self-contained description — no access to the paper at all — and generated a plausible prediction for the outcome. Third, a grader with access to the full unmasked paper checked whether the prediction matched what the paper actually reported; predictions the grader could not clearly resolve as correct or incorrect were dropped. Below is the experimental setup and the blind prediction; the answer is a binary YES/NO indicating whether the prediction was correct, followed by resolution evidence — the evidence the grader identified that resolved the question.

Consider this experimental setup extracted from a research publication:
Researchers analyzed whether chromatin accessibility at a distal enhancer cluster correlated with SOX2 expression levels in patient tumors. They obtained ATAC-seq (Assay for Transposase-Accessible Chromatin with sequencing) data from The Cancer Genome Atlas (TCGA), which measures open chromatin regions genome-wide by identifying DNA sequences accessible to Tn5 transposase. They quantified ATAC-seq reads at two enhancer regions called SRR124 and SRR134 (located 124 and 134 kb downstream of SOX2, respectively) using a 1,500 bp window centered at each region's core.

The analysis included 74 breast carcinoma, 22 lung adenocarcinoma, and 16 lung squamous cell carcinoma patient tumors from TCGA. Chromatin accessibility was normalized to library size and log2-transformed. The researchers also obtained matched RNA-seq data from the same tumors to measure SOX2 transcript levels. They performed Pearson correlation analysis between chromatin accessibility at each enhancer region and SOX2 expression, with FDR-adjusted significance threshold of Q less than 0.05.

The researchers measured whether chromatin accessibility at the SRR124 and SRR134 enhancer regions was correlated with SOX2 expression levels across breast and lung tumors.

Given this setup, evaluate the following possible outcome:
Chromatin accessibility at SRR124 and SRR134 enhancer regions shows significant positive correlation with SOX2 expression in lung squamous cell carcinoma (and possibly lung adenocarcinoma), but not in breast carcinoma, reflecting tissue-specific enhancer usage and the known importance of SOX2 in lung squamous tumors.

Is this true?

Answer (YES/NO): NO